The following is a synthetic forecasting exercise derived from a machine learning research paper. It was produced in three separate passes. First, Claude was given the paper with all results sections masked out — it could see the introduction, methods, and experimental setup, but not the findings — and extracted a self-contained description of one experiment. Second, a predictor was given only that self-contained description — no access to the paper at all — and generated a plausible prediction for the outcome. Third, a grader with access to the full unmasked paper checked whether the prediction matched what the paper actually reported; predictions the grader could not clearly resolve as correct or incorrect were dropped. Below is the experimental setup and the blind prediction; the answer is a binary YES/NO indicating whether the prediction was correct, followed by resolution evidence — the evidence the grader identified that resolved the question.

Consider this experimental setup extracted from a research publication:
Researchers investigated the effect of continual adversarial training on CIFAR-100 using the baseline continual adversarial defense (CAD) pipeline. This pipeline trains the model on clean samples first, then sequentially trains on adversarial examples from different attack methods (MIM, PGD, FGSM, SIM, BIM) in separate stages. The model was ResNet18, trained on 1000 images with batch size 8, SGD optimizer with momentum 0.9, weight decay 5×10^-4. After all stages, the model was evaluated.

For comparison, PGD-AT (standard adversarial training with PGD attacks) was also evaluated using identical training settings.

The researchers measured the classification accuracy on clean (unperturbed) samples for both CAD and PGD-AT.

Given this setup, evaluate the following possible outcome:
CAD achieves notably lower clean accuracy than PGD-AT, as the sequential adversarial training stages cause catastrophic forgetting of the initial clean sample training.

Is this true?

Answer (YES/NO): YES